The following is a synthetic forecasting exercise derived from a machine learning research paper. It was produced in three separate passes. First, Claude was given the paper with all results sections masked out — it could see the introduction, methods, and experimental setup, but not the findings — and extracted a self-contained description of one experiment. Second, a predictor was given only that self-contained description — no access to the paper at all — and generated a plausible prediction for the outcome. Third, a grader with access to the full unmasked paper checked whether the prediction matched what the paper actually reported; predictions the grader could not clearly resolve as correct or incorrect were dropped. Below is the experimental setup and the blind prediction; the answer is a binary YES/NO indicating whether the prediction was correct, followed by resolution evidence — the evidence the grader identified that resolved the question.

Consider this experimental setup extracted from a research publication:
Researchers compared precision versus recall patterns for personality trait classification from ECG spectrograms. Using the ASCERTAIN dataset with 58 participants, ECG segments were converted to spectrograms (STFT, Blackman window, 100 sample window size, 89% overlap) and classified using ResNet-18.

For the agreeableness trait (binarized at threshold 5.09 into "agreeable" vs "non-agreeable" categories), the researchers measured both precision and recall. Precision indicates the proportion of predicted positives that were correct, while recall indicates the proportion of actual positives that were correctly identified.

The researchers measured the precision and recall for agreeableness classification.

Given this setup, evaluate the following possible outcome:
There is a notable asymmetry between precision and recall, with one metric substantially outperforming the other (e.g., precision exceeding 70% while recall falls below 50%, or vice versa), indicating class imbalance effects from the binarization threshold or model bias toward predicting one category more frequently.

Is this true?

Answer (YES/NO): NO